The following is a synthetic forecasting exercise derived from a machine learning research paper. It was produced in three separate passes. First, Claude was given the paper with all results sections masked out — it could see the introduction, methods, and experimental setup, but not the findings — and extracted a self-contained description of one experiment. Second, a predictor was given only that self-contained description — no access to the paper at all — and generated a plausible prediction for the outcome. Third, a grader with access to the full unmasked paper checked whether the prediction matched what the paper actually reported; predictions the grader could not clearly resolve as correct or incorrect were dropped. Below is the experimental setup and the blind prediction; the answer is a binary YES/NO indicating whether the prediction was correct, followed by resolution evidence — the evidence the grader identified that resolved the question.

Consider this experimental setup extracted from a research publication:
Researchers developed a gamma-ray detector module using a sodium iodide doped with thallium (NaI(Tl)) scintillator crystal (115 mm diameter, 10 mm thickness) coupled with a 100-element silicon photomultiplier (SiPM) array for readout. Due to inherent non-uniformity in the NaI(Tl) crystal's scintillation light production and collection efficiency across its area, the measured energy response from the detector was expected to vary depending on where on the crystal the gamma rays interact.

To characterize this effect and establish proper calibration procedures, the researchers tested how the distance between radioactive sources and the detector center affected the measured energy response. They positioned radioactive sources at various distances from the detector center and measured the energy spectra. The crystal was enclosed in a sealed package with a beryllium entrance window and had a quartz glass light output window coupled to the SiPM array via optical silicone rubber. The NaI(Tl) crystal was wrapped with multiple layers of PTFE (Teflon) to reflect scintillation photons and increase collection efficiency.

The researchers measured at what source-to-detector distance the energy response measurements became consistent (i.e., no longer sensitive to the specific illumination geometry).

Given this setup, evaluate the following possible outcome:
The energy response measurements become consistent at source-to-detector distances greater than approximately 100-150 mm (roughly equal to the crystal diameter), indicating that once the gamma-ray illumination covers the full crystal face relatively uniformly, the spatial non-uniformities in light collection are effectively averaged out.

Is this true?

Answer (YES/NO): NO